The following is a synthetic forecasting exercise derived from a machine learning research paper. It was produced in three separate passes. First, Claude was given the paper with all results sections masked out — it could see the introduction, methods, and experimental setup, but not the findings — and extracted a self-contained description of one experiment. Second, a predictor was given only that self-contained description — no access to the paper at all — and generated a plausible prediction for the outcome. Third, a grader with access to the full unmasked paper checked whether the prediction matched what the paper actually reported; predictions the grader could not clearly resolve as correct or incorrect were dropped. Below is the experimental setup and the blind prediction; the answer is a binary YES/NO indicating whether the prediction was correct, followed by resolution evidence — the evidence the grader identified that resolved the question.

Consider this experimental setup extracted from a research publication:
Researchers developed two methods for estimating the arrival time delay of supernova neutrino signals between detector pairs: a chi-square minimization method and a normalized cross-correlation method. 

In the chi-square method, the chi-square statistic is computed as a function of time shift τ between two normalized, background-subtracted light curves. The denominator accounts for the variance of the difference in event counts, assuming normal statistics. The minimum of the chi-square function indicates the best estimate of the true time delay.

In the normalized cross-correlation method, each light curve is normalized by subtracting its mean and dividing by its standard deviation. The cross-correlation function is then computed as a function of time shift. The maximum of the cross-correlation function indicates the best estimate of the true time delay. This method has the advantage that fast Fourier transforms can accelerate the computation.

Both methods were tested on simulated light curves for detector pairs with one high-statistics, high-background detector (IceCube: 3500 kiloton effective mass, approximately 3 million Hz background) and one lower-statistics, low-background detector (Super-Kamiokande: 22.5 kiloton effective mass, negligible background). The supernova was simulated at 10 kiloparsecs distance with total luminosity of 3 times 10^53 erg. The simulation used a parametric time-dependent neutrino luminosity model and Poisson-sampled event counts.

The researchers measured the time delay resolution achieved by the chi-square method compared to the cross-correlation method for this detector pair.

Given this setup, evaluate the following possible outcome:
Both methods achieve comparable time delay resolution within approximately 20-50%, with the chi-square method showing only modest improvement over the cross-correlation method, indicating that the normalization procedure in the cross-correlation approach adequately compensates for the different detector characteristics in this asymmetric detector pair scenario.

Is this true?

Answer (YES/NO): YES